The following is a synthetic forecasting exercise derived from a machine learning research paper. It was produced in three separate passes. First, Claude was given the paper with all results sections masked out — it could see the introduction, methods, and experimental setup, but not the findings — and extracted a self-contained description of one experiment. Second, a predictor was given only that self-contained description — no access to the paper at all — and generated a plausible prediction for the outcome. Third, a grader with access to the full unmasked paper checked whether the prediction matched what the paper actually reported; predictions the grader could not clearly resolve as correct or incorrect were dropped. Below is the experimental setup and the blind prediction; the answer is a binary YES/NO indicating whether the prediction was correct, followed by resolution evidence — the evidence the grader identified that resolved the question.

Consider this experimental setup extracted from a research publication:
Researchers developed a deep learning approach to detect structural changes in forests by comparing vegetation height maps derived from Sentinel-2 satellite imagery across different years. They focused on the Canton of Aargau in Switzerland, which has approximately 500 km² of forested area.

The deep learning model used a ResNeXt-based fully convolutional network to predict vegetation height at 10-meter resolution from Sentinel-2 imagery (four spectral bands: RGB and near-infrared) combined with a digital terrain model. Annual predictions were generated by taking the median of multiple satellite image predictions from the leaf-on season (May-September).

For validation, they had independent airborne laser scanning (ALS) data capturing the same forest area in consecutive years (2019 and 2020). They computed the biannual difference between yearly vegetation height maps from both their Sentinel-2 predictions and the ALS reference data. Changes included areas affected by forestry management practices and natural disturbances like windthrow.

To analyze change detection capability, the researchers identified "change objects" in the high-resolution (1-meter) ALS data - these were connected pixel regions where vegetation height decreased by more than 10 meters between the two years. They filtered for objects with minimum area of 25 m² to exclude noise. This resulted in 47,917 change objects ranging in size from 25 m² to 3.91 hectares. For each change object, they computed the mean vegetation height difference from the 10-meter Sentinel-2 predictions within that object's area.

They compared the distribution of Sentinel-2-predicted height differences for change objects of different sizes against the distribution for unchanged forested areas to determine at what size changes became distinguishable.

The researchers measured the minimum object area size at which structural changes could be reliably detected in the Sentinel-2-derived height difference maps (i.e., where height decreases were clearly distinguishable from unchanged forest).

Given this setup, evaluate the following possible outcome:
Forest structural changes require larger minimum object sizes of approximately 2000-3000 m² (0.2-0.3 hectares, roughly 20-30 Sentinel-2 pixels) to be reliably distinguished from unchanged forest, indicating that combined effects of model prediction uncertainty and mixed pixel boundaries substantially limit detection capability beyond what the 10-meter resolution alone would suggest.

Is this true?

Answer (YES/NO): NO